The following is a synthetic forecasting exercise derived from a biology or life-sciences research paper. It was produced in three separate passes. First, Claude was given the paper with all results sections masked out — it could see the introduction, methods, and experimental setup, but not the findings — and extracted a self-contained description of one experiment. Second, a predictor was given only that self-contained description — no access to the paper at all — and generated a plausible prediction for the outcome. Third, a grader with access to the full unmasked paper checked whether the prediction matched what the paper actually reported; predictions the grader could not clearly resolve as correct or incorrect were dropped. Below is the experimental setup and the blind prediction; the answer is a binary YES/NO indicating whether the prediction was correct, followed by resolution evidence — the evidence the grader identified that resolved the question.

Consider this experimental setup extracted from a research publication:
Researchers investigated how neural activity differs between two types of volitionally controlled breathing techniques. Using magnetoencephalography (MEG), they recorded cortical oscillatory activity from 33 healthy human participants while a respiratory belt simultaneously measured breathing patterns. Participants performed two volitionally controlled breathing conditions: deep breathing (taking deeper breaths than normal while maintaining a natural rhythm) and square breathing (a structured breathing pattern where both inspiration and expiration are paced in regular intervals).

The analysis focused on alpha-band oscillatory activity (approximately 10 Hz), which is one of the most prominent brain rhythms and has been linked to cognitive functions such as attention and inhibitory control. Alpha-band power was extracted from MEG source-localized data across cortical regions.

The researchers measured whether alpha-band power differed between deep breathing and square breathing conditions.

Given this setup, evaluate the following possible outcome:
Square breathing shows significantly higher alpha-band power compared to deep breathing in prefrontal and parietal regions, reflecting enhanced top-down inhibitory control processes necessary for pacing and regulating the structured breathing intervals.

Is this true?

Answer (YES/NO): NO